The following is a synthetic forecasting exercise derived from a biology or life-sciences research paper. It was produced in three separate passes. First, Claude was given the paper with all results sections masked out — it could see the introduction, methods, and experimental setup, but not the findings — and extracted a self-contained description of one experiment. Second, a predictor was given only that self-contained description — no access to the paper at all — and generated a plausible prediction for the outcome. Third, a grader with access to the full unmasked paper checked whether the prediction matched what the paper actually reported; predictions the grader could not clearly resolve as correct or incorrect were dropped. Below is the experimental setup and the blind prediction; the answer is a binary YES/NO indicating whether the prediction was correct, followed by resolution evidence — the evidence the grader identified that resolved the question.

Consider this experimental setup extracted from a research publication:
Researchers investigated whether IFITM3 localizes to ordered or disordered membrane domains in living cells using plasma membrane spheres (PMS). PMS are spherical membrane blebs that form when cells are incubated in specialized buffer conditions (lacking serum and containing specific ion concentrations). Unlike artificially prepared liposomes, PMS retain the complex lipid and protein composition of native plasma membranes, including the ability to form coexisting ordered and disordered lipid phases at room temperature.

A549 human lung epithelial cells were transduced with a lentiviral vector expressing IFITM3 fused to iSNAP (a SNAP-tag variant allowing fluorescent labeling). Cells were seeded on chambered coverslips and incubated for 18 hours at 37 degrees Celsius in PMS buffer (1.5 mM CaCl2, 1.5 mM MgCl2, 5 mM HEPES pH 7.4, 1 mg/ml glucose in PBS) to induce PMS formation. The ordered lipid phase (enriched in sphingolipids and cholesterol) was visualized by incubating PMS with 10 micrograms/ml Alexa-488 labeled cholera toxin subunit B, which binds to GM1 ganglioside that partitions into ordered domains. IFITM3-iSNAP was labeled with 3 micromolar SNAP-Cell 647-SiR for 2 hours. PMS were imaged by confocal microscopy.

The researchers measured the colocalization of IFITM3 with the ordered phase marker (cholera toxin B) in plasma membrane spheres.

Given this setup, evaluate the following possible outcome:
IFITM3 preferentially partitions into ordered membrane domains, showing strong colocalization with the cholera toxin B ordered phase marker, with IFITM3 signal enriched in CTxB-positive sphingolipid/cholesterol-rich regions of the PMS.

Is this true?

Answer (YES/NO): NO